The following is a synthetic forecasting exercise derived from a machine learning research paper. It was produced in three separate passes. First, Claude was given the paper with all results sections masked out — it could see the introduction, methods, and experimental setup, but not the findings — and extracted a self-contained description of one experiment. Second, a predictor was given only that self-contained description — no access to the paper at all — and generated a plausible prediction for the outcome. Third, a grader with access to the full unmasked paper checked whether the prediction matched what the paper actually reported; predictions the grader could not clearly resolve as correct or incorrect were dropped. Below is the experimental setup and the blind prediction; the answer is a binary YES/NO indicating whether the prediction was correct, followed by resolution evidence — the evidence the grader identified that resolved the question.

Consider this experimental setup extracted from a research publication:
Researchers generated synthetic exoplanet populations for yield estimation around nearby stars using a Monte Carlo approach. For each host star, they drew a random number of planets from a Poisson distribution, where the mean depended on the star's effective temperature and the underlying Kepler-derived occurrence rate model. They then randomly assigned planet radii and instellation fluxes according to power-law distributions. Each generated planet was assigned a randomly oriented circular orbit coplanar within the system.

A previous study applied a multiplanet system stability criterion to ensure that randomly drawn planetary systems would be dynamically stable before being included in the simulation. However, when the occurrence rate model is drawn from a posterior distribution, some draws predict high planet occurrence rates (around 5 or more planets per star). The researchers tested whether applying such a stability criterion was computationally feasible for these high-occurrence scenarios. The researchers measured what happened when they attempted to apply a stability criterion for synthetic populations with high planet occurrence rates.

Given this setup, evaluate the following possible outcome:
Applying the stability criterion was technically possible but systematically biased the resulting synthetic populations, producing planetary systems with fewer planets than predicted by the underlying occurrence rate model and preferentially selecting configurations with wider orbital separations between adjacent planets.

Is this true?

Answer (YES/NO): NO